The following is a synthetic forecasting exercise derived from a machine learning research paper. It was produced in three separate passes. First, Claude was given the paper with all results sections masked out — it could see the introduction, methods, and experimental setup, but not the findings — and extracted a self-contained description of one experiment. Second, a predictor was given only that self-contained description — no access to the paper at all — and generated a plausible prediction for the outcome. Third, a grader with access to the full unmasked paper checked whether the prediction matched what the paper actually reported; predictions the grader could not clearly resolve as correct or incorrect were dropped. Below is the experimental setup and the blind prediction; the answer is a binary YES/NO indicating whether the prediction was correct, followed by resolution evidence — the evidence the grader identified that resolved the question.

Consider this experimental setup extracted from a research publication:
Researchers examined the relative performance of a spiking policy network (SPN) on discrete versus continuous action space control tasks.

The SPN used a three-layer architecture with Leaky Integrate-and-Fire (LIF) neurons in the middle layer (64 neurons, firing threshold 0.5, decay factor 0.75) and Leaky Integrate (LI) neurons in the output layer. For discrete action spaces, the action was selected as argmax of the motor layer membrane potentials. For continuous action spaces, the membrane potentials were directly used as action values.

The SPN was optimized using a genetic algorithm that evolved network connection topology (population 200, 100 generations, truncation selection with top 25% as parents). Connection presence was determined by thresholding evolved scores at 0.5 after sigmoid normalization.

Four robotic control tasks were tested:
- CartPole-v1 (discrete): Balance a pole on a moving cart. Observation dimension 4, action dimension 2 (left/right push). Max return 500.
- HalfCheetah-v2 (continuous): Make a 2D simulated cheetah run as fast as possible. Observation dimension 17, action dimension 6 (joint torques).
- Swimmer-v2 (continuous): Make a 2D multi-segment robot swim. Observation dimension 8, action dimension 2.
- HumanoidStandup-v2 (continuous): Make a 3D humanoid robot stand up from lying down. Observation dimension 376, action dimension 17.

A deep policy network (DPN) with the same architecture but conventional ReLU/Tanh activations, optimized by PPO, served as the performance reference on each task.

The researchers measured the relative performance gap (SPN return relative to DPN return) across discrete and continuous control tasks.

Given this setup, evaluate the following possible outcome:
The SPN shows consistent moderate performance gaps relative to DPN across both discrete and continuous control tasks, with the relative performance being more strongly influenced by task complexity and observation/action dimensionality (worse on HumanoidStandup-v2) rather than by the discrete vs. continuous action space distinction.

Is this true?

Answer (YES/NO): NO